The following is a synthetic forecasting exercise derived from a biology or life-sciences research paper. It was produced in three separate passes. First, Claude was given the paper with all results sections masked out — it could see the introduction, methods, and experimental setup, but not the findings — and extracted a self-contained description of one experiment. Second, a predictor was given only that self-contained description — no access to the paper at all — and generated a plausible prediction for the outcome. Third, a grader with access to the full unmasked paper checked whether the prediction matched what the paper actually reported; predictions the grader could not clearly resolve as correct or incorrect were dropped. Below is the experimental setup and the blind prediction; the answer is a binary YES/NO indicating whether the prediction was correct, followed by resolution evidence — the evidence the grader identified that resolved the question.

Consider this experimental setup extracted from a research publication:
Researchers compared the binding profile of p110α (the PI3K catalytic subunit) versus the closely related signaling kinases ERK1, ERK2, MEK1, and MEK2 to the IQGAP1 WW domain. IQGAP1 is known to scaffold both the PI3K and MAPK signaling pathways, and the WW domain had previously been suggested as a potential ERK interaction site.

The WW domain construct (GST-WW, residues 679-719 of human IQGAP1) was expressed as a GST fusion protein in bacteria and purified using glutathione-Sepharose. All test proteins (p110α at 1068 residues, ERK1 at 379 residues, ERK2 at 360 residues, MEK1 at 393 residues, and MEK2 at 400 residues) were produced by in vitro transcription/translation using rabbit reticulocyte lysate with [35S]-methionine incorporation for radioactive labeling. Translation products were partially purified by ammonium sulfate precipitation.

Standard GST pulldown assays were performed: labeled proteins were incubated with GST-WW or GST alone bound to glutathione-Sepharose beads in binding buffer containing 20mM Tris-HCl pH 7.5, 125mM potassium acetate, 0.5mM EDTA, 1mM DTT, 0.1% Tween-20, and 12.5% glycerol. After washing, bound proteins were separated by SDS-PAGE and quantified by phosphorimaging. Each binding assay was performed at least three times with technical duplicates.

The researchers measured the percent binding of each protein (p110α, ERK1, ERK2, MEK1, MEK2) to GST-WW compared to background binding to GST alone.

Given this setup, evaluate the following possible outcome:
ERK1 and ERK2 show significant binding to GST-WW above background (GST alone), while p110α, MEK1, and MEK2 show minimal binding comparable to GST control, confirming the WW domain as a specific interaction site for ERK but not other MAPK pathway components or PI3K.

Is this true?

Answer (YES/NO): NO